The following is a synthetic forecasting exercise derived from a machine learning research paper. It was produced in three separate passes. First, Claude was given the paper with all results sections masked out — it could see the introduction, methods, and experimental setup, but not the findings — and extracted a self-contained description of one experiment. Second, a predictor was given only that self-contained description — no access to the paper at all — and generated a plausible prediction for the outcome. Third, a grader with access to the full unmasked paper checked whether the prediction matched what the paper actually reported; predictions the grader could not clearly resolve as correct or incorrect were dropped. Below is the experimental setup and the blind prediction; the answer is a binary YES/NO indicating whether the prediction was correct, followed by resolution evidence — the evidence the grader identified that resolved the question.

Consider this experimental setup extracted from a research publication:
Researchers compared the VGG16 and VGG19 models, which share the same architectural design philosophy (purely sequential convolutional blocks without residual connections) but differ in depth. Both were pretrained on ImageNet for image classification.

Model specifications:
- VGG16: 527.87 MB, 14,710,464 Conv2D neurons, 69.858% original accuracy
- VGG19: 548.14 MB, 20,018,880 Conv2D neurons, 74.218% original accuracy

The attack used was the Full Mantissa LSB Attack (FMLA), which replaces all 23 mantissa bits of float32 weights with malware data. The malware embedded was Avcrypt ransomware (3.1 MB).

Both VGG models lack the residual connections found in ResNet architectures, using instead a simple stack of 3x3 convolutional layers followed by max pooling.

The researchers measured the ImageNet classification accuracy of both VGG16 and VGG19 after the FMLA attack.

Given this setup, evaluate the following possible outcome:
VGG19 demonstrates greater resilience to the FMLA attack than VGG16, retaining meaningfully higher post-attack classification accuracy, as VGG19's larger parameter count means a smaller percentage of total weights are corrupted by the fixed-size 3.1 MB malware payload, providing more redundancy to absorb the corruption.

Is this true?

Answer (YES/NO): NO